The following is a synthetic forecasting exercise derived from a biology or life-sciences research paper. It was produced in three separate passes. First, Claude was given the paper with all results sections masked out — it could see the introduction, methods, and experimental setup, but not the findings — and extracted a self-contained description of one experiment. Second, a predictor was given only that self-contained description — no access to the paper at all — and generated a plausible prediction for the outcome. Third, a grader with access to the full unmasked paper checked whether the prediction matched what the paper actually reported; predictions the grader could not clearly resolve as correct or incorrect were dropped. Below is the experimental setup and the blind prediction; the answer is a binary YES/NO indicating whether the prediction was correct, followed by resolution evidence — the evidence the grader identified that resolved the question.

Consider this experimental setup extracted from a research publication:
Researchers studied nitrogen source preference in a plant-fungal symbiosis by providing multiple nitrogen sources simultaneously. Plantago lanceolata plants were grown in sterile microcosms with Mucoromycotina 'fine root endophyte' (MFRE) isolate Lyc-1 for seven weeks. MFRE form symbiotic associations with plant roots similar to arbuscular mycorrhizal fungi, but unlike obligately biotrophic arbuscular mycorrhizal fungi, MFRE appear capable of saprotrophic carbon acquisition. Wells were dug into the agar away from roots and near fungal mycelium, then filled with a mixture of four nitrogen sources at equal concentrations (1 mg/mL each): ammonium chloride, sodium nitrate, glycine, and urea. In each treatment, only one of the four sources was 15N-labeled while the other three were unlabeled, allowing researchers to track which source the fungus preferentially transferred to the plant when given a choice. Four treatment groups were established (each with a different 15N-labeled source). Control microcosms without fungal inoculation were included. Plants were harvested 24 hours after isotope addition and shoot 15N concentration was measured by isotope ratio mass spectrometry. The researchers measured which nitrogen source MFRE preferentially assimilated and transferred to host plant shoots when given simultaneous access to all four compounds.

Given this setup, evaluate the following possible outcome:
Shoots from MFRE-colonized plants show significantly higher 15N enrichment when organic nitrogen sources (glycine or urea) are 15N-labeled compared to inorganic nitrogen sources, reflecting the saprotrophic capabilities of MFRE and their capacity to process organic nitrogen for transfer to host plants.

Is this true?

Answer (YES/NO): NO